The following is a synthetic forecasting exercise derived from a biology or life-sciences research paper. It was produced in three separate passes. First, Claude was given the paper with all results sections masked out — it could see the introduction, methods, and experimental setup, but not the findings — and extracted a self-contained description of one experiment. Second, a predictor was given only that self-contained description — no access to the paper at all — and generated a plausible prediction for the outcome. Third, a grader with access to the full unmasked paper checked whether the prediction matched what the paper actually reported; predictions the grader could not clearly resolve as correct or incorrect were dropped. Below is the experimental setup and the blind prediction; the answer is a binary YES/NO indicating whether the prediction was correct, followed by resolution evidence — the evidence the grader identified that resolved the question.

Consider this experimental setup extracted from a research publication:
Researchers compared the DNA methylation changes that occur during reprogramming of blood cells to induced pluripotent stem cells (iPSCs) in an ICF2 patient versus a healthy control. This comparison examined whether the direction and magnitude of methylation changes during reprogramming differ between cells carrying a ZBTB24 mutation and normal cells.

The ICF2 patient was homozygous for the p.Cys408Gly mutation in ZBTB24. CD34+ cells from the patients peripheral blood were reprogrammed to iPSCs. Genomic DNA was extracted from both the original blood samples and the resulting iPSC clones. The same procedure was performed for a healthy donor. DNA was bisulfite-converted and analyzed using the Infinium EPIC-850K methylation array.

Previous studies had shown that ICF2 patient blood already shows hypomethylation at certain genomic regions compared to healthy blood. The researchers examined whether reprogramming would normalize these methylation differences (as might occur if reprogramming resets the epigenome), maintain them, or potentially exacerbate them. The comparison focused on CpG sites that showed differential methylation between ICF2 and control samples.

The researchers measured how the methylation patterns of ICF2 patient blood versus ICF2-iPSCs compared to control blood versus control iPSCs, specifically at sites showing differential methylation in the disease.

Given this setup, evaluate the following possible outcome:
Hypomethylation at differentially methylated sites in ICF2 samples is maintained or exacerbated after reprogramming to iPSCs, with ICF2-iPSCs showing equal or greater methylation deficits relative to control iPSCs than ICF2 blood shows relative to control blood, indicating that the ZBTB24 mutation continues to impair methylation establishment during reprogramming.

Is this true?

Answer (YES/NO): YES